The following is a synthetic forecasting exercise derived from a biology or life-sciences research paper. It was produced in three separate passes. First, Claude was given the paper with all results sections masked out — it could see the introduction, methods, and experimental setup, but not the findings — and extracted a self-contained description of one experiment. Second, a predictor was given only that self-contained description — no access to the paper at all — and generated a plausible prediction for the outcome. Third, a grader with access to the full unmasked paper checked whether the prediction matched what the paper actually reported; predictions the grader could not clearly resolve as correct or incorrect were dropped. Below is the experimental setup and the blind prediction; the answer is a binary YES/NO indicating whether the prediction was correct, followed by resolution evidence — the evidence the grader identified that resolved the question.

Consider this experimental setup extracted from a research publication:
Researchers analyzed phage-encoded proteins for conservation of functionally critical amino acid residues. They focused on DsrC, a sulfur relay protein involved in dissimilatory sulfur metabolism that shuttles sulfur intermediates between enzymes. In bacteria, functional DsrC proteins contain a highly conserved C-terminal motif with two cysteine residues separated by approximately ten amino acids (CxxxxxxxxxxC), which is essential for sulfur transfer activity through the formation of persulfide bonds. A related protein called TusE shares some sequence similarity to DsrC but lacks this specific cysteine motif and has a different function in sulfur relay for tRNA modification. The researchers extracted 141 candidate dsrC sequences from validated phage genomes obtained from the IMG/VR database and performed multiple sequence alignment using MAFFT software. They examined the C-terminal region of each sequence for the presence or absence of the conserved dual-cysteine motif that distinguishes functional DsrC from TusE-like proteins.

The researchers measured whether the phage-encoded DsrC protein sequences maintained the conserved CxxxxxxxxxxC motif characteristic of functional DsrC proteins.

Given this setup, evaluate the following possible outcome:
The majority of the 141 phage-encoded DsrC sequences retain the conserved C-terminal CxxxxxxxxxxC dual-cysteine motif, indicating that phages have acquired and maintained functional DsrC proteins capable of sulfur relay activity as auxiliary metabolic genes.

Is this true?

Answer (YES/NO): NO